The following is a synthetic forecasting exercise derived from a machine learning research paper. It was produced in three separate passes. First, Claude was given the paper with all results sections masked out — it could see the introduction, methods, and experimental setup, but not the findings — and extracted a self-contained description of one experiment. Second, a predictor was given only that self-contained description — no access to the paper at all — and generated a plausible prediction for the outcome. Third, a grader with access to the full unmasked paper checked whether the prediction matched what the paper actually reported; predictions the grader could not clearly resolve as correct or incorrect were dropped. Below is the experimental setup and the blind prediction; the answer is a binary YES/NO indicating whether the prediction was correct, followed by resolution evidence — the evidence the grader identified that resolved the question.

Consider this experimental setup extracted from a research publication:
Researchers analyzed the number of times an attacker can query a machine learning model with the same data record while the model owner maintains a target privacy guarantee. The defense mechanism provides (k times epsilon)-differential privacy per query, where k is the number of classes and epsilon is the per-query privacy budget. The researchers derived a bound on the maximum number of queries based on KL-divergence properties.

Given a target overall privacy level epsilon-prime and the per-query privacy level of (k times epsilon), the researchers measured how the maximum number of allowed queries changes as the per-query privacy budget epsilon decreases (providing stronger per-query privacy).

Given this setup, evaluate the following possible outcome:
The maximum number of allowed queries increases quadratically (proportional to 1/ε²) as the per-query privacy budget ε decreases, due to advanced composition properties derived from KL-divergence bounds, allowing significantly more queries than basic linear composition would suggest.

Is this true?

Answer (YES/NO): YES